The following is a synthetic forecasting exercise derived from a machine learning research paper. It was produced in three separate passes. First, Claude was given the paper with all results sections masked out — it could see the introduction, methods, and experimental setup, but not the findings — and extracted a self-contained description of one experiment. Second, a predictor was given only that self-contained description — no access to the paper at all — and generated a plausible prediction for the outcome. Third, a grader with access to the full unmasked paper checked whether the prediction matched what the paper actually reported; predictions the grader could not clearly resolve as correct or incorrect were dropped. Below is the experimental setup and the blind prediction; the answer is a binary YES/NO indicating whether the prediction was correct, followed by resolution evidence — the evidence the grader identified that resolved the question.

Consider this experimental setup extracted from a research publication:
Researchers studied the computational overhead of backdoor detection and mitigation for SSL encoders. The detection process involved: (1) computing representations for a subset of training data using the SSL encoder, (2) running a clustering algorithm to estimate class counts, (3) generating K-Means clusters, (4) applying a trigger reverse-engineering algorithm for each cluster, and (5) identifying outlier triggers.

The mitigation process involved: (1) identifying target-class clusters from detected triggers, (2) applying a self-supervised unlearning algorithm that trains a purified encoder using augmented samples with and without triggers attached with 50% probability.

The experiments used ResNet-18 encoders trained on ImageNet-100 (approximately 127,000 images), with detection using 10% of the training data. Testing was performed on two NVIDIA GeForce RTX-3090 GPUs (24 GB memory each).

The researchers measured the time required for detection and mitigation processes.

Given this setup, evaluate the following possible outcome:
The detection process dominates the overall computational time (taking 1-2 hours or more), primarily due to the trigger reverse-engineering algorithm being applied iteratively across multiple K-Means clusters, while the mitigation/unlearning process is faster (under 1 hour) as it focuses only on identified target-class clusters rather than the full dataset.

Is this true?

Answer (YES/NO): NO